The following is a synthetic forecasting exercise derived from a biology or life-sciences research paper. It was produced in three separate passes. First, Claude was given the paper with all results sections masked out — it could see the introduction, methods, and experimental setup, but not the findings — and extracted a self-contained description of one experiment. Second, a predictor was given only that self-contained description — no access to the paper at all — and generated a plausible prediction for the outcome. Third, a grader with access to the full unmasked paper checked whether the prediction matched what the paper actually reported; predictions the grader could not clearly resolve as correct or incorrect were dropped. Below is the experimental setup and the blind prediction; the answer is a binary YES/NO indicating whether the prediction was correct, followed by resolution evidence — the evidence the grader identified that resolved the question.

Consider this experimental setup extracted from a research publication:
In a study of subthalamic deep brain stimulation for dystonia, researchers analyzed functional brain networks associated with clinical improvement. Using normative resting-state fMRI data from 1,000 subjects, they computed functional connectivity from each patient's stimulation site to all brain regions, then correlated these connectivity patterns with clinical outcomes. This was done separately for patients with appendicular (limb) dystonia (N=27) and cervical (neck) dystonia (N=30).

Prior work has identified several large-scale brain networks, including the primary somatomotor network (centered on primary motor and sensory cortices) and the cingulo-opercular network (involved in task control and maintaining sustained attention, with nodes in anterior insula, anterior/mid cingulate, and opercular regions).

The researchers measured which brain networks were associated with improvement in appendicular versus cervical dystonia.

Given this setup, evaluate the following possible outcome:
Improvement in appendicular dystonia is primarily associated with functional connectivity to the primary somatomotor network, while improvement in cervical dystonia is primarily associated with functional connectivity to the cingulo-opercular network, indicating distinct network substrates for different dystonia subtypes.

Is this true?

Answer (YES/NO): YES